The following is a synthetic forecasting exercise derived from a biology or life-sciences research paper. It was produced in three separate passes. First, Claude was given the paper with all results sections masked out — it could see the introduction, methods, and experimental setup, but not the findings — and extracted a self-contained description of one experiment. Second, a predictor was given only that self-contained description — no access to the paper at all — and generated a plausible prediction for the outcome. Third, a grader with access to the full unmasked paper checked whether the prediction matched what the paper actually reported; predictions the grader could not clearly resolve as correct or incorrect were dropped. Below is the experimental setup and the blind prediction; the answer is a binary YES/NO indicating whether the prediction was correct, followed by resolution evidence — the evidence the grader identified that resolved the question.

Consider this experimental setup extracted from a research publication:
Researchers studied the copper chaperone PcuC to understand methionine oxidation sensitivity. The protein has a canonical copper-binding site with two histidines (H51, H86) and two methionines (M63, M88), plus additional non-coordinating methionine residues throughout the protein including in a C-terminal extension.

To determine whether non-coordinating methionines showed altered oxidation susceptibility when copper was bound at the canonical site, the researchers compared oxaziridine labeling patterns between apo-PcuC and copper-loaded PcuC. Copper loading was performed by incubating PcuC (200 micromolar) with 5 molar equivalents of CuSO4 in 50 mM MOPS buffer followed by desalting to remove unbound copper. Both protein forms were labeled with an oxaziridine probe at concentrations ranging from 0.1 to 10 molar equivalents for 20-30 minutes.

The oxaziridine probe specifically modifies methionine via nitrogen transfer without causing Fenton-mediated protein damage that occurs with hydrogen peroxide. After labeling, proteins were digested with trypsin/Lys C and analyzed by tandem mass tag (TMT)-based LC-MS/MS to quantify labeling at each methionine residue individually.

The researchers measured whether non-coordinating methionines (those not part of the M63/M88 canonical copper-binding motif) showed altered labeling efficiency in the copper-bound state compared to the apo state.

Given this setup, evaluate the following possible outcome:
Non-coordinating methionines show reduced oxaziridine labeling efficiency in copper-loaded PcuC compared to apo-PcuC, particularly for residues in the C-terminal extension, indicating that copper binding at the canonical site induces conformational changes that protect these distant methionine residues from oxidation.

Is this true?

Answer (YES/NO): NO